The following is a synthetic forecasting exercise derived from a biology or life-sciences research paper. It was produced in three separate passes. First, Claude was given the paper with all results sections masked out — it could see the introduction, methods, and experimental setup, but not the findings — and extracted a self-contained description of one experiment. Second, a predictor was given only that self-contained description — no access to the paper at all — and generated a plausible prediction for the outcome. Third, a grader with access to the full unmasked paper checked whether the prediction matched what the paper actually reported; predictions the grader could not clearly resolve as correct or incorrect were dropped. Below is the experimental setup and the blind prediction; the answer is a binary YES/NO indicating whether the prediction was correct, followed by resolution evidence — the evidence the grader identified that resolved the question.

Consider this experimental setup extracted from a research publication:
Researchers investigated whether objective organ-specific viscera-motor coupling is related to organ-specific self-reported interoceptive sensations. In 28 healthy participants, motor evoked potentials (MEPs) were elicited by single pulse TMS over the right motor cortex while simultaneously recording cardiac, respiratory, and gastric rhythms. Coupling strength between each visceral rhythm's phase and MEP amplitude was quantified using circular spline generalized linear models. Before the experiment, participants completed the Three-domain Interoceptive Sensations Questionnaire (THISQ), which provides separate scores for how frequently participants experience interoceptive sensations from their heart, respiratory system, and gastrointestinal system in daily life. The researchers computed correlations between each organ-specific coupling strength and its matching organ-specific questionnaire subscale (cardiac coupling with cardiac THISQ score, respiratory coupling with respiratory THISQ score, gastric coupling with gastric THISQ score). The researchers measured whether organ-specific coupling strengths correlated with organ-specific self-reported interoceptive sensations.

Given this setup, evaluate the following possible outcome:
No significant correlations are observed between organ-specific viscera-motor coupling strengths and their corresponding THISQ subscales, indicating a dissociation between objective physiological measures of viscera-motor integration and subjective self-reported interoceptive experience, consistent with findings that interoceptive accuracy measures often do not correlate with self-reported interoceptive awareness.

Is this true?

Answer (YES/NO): YES